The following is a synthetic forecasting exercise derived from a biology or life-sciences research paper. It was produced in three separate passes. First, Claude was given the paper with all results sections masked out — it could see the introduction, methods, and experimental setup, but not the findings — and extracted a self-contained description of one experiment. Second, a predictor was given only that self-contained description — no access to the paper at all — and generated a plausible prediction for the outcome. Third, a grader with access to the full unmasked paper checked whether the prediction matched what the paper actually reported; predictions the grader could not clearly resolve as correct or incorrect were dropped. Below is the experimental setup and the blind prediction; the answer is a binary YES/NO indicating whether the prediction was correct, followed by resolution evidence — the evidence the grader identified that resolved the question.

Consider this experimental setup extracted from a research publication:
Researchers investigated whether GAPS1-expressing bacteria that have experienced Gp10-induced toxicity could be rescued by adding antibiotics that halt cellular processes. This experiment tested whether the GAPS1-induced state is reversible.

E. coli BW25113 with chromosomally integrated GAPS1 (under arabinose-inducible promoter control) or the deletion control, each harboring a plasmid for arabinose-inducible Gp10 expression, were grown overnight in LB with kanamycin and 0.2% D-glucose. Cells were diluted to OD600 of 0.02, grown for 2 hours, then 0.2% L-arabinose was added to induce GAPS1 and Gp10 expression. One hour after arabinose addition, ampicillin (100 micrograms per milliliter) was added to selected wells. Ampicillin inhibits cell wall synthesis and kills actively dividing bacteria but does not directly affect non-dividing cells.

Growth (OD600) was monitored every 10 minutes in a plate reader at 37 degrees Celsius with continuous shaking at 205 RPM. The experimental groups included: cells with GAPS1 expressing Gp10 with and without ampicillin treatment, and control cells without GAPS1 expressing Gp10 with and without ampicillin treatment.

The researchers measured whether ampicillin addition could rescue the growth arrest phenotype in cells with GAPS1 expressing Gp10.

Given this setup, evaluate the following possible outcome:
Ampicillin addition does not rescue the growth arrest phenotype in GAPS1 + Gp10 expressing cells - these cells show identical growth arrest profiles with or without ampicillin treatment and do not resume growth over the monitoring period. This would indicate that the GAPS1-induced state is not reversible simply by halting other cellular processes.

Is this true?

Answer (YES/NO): YES